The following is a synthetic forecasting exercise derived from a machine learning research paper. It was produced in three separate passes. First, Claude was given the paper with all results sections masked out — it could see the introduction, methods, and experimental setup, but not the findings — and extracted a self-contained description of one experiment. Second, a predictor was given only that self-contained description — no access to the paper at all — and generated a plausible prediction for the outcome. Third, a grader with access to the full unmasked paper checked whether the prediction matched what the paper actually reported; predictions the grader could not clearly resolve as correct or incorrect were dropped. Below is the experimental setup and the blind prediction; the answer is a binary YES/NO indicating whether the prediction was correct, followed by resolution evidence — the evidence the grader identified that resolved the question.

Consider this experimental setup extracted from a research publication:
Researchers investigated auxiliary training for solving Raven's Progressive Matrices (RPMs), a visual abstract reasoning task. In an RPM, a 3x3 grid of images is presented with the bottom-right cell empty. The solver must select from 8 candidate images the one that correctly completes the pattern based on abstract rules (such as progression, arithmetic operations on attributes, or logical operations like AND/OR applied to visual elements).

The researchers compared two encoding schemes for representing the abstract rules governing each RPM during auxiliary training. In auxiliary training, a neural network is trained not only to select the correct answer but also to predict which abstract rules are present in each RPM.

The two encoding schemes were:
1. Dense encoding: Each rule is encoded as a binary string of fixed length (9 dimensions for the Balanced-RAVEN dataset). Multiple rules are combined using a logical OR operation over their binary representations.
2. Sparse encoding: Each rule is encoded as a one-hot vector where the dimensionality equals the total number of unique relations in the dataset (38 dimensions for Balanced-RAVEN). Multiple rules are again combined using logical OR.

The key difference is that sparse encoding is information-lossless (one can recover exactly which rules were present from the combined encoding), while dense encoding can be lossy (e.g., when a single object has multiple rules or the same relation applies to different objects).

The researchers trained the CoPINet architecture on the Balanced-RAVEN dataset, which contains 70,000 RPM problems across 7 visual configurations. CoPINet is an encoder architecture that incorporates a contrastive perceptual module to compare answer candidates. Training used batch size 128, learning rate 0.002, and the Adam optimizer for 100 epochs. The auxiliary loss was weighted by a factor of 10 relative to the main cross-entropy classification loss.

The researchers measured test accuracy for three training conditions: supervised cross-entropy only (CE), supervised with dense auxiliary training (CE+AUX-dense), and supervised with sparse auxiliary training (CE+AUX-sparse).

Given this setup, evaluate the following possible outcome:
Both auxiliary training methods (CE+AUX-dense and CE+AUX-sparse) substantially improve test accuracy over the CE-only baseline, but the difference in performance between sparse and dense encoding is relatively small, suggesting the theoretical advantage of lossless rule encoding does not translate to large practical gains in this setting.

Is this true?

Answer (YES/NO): NO